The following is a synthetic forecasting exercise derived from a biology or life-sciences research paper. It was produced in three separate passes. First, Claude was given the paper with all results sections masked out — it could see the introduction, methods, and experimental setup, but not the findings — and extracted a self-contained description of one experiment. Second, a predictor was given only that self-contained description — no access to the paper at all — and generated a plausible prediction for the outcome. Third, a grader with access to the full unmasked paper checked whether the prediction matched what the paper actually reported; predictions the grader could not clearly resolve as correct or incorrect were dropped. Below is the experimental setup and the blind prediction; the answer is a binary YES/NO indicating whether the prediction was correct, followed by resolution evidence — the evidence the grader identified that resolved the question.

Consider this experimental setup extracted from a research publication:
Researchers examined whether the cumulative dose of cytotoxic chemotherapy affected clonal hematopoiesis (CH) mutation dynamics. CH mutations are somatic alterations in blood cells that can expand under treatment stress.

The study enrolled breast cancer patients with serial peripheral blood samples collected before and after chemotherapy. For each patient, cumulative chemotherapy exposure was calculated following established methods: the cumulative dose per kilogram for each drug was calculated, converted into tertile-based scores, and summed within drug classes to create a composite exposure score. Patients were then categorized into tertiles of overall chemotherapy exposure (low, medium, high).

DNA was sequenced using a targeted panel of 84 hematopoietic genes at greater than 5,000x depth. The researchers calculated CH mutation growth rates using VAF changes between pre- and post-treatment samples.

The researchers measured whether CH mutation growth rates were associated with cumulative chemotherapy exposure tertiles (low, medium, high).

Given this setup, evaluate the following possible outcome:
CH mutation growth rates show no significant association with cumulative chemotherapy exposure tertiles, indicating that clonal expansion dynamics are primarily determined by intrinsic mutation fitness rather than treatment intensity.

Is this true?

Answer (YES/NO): NO